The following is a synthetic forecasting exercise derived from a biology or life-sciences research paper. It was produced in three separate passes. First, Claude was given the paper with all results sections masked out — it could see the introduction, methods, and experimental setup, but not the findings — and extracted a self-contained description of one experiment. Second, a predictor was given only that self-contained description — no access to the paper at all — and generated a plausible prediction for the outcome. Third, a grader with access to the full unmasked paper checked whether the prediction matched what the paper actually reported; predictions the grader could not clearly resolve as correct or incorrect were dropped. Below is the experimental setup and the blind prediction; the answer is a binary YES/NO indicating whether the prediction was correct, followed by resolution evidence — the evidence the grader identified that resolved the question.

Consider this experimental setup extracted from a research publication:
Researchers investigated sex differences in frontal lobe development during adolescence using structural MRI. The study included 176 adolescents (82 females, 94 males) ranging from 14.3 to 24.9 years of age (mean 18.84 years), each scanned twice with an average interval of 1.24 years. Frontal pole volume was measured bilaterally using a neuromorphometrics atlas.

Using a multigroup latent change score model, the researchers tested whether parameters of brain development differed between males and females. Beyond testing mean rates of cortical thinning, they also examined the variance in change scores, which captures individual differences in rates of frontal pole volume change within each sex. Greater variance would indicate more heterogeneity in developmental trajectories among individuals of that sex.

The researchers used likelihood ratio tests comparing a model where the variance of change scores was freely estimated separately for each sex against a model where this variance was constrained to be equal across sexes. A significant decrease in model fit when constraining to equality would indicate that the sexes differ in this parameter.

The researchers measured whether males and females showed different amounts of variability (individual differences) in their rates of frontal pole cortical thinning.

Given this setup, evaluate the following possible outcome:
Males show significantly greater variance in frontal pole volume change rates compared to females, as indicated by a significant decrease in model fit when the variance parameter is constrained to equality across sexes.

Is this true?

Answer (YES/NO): YES